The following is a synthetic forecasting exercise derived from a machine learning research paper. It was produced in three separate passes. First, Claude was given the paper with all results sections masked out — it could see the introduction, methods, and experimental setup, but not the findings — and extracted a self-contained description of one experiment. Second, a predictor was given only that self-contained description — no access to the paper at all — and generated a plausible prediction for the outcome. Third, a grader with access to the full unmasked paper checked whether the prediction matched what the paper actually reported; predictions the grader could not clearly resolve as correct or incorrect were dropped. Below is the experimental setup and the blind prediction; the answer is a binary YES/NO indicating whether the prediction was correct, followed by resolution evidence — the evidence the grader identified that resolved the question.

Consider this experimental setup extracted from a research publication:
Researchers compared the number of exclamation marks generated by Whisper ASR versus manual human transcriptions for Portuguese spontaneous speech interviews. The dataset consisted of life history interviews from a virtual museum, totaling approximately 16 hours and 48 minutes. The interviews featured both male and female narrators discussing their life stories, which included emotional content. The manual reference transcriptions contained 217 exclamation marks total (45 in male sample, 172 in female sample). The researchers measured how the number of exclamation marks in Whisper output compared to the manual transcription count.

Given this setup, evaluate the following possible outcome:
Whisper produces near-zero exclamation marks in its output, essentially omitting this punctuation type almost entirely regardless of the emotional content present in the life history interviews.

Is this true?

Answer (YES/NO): NO